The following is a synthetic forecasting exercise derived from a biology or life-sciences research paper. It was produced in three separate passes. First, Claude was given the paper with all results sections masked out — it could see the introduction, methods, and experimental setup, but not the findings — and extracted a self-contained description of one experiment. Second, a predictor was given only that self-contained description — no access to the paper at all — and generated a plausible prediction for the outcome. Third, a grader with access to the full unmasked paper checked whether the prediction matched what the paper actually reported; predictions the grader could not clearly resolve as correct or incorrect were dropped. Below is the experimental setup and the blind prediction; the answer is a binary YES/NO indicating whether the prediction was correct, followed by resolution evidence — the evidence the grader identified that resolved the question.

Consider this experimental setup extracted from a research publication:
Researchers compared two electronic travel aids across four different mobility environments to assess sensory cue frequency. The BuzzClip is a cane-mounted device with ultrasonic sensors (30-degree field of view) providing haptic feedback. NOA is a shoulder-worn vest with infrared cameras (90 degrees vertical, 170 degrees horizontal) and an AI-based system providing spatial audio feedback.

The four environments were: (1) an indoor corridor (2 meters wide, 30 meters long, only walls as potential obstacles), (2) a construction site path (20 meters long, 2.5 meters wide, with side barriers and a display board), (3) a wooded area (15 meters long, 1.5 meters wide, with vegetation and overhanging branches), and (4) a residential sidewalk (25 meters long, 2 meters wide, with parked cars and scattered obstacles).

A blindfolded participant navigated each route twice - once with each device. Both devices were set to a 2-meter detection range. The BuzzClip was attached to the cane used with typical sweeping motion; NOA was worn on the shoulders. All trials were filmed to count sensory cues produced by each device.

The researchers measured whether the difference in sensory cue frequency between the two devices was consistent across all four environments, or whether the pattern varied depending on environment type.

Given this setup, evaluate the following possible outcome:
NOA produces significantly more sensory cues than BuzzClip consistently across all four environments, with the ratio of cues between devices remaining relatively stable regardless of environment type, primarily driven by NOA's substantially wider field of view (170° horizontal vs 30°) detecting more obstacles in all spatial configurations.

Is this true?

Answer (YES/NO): NO